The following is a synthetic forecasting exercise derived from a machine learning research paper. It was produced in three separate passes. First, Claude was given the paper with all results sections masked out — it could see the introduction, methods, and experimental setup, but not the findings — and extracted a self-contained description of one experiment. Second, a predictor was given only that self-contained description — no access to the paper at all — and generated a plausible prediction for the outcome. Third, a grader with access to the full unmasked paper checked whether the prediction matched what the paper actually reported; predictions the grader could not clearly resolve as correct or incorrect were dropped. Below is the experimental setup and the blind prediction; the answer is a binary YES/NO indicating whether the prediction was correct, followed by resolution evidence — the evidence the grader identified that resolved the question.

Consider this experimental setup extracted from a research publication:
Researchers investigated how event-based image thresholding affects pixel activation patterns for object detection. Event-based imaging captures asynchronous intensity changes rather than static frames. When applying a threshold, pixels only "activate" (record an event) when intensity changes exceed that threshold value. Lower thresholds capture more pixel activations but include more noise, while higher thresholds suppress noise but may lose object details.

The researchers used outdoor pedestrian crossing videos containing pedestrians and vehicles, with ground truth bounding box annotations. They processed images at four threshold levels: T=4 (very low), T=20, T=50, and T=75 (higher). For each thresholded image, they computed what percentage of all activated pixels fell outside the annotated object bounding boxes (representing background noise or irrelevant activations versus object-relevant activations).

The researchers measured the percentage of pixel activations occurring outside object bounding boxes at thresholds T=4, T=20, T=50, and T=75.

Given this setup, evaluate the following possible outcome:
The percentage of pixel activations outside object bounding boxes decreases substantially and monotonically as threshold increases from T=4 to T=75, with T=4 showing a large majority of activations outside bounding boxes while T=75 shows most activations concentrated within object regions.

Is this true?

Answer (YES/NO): YES